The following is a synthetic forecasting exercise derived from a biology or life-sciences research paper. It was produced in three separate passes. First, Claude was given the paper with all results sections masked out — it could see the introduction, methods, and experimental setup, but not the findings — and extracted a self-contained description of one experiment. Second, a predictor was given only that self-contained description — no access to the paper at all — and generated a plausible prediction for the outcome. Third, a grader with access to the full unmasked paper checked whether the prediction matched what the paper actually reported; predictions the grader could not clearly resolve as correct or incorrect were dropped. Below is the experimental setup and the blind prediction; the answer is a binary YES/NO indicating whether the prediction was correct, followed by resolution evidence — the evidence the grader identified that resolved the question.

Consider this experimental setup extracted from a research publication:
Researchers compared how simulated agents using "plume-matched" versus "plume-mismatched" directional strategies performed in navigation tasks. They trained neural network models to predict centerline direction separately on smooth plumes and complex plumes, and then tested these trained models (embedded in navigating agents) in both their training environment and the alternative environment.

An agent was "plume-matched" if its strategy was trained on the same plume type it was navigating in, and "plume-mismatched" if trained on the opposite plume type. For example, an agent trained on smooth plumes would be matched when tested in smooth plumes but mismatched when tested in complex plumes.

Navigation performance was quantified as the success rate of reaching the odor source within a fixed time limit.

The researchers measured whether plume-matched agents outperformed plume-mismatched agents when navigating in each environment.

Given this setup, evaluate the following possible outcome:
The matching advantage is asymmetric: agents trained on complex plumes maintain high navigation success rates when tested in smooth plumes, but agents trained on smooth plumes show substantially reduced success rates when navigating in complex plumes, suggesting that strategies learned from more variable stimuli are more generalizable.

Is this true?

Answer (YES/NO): NO